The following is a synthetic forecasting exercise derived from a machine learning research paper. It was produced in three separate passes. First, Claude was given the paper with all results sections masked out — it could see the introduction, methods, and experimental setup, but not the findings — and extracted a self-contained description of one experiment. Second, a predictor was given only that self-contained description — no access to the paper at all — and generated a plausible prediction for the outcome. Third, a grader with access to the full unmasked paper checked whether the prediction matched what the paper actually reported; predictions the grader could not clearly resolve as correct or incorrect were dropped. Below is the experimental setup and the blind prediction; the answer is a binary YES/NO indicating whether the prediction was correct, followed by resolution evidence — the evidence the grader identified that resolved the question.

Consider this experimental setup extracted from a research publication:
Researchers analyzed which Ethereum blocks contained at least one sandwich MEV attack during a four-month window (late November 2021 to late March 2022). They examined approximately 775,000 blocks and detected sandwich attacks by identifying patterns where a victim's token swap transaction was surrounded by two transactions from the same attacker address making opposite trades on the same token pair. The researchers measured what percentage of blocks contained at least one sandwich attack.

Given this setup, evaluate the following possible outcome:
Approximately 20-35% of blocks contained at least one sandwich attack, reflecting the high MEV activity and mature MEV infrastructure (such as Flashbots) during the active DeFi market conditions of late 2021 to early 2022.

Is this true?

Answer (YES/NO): NO